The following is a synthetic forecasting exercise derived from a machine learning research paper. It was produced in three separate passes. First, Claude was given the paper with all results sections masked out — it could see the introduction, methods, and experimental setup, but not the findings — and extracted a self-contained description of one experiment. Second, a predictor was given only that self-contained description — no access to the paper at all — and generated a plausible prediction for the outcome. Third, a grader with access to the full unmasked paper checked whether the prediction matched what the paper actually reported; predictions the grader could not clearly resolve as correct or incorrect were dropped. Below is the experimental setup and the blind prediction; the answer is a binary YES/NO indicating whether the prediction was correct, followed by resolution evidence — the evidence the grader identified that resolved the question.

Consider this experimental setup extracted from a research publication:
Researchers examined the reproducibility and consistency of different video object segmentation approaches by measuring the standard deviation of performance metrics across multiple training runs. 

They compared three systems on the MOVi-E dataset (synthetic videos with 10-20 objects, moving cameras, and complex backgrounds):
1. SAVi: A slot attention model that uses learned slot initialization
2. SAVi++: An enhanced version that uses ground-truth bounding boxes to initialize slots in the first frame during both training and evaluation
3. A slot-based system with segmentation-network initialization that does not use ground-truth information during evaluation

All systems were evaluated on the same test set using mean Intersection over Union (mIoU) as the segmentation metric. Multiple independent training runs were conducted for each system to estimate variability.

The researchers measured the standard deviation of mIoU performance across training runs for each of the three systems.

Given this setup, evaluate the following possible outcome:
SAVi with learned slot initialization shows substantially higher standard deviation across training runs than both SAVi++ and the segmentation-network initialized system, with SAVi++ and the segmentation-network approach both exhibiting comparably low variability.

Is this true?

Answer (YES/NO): NO